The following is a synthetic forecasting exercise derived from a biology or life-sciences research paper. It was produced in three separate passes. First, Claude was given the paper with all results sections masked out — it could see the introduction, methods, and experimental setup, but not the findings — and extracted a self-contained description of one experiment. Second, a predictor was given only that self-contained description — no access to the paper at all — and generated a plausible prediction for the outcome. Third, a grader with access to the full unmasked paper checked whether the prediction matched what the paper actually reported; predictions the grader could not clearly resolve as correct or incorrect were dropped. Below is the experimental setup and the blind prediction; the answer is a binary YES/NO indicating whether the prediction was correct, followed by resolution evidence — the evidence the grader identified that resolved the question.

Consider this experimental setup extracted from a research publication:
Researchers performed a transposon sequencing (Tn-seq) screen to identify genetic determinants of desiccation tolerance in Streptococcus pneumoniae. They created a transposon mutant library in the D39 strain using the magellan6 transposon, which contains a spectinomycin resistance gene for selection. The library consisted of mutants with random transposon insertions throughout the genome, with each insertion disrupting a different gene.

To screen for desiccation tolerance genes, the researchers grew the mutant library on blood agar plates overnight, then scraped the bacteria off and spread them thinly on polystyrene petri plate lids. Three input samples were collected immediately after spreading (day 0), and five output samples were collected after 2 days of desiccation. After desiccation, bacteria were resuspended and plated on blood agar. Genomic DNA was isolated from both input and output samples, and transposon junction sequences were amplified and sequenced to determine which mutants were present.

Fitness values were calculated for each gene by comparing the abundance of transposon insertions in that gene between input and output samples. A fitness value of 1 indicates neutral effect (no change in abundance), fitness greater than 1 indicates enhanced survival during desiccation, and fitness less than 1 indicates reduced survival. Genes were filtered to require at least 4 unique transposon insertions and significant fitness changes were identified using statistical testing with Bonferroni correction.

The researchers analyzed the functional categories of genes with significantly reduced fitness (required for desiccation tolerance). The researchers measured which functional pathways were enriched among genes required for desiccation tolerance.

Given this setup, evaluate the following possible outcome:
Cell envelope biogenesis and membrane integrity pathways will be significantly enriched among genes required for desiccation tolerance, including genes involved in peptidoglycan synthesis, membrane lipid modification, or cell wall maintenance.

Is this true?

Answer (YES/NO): YES